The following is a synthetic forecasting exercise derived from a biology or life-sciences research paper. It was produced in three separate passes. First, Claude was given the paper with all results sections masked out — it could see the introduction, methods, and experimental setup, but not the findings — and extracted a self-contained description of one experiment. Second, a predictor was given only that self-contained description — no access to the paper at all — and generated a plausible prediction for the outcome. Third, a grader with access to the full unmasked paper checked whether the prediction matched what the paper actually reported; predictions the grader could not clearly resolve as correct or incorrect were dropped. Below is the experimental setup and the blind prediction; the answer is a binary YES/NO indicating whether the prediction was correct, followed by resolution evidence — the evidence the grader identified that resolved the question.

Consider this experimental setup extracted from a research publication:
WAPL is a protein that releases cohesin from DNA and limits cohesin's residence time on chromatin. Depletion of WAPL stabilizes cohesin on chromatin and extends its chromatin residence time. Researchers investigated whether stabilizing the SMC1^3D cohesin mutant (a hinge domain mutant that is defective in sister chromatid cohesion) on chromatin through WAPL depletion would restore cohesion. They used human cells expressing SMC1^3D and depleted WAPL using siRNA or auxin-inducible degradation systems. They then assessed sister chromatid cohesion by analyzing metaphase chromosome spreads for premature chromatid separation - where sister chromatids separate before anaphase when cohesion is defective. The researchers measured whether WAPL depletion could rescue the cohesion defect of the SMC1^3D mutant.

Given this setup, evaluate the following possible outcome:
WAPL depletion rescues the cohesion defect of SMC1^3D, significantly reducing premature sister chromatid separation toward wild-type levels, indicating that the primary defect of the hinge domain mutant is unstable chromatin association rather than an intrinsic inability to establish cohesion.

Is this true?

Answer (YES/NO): NO